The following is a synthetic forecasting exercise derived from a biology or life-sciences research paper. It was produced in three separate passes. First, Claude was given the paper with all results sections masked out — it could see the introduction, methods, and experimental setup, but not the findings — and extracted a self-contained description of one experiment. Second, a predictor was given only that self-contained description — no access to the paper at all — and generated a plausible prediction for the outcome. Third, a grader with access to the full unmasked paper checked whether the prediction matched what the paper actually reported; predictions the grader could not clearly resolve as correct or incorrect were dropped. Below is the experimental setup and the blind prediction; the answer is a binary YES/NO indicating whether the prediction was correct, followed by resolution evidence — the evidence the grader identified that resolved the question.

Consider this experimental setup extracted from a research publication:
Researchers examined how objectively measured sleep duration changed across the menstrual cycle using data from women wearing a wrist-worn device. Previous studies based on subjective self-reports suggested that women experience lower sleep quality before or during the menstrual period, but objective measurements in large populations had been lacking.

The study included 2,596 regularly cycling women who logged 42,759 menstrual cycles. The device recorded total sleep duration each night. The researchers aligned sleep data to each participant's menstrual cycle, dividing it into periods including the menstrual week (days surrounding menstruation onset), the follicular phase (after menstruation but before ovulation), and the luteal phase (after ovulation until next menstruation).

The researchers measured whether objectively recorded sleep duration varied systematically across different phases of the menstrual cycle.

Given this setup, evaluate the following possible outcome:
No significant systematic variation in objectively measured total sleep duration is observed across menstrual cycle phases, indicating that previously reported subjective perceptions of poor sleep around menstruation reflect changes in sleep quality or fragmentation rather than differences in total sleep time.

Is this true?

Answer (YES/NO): NO